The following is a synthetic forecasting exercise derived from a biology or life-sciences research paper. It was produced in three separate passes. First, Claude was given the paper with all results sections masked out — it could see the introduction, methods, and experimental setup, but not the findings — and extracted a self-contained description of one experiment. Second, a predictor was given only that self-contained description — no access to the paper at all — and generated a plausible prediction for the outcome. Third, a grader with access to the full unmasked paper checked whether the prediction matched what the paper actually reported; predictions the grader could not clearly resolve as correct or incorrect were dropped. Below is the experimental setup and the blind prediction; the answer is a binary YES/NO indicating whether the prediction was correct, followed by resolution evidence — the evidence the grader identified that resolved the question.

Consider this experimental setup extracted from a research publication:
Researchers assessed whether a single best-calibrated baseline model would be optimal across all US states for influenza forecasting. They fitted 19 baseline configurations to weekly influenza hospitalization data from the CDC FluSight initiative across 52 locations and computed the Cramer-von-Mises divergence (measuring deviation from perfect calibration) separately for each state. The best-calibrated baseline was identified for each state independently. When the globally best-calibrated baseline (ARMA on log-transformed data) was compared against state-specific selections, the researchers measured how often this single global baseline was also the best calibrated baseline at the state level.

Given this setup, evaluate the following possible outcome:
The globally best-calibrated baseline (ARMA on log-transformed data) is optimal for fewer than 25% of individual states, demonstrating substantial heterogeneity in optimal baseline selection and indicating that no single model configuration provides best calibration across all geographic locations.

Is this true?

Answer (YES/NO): NO